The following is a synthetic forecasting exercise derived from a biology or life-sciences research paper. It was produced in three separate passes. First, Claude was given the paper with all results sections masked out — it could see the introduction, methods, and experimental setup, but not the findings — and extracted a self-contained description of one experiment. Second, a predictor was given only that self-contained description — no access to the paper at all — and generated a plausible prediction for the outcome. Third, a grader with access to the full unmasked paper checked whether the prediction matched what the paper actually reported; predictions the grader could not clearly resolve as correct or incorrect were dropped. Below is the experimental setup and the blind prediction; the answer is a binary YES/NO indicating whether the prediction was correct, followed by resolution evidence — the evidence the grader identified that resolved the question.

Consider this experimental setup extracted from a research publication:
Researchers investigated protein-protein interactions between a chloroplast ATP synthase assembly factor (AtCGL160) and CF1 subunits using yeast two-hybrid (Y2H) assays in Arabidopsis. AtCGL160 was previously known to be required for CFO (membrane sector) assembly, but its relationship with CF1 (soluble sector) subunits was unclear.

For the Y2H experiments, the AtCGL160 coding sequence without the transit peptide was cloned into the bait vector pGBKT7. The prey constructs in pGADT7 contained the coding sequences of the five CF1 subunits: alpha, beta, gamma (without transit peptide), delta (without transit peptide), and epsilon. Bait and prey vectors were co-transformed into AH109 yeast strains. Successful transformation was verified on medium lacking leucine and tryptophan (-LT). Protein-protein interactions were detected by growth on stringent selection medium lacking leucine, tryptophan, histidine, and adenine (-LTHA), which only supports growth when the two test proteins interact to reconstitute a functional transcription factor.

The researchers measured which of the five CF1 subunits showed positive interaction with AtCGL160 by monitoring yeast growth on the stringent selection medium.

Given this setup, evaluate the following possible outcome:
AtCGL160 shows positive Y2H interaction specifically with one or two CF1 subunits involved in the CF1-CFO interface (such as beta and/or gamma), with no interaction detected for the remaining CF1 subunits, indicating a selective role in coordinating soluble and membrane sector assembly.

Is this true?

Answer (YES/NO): YES